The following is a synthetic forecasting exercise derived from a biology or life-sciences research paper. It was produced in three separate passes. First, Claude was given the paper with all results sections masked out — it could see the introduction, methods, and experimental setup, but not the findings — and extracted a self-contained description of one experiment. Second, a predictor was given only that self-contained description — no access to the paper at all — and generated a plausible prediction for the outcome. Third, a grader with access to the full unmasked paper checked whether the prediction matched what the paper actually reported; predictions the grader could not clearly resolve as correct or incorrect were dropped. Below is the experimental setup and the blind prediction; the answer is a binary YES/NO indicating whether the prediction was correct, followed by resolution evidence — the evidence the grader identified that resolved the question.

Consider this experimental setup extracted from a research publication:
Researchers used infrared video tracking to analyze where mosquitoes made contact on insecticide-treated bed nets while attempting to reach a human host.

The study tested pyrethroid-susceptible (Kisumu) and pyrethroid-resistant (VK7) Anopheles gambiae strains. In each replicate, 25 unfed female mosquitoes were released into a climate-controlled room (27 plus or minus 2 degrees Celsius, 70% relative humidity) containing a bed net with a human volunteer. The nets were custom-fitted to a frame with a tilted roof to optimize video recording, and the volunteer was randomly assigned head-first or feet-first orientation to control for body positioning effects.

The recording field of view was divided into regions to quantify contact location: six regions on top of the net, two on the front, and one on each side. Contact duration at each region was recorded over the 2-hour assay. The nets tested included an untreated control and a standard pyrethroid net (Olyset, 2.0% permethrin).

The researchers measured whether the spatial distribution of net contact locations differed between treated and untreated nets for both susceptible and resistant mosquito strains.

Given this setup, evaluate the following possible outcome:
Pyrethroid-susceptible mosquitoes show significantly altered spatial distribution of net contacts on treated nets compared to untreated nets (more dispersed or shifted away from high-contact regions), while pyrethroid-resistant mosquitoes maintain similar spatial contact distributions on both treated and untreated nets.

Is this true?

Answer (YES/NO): NO